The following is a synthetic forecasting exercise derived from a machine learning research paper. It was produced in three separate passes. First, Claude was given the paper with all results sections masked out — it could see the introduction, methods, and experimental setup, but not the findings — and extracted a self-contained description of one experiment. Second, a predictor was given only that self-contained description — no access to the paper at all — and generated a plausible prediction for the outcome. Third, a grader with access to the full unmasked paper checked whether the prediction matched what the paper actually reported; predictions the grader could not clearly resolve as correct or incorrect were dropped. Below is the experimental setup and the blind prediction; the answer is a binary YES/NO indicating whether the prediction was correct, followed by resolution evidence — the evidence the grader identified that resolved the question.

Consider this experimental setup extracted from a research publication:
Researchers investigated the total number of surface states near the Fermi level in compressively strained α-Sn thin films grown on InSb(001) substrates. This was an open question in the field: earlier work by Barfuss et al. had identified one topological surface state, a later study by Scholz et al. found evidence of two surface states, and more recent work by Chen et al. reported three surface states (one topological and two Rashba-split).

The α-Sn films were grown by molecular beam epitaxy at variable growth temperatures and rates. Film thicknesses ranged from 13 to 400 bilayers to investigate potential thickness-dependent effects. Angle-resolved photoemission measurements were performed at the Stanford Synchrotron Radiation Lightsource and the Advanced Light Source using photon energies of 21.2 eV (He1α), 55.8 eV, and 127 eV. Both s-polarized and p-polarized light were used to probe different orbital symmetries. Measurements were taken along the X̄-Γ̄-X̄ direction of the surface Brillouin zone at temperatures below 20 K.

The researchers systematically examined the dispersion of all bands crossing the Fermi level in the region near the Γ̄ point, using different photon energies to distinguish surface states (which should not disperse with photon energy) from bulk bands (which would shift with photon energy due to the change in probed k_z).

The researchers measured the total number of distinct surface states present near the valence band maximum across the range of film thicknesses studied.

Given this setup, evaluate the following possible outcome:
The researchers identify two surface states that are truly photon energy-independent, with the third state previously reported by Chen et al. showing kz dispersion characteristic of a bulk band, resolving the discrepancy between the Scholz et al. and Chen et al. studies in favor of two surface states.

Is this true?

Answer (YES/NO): NO